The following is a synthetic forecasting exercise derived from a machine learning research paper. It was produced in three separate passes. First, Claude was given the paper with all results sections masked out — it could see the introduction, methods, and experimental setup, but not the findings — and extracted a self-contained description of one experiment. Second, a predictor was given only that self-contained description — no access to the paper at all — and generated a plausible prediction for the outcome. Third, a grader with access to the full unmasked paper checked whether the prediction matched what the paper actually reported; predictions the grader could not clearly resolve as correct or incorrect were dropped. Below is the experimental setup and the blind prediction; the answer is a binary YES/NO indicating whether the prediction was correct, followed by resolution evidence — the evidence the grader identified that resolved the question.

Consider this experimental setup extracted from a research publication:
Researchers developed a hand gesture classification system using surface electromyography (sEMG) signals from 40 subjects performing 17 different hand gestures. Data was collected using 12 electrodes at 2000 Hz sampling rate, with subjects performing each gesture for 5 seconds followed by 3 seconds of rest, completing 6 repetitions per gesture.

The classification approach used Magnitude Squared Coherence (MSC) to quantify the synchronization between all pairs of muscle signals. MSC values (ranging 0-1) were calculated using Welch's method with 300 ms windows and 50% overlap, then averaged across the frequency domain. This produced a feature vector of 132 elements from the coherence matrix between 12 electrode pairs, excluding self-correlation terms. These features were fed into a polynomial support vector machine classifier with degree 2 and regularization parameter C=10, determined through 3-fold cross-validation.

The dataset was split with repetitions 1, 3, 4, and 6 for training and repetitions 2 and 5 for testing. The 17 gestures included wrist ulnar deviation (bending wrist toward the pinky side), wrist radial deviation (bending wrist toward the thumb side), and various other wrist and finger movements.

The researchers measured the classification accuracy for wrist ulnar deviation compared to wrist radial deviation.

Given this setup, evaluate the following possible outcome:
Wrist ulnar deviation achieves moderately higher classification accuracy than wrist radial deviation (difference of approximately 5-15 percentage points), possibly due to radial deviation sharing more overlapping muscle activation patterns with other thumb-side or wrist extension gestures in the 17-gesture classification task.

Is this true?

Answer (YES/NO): NO